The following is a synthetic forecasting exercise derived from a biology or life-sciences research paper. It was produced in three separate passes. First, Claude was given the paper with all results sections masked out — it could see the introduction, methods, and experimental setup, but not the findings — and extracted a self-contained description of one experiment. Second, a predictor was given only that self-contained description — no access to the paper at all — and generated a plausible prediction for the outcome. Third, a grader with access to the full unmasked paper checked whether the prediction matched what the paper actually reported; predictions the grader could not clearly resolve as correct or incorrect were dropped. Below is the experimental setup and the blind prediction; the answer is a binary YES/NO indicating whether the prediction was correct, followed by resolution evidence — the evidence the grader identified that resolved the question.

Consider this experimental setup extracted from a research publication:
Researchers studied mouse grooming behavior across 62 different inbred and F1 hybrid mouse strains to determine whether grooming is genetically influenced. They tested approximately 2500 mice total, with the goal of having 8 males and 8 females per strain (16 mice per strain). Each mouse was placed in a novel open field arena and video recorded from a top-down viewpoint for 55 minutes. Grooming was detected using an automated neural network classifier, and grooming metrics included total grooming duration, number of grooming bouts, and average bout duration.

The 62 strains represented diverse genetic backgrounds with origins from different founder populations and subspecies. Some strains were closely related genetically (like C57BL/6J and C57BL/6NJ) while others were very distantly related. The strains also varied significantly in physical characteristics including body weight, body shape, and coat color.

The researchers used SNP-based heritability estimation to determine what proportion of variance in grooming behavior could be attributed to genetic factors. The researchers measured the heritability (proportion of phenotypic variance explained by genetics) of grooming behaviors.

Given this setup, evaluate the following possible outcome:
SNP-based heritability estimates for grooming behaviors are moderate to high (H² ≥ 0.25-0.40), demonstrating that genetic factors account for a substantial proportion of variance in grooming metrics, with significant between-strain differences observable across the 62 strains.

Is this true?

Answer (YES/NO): NO